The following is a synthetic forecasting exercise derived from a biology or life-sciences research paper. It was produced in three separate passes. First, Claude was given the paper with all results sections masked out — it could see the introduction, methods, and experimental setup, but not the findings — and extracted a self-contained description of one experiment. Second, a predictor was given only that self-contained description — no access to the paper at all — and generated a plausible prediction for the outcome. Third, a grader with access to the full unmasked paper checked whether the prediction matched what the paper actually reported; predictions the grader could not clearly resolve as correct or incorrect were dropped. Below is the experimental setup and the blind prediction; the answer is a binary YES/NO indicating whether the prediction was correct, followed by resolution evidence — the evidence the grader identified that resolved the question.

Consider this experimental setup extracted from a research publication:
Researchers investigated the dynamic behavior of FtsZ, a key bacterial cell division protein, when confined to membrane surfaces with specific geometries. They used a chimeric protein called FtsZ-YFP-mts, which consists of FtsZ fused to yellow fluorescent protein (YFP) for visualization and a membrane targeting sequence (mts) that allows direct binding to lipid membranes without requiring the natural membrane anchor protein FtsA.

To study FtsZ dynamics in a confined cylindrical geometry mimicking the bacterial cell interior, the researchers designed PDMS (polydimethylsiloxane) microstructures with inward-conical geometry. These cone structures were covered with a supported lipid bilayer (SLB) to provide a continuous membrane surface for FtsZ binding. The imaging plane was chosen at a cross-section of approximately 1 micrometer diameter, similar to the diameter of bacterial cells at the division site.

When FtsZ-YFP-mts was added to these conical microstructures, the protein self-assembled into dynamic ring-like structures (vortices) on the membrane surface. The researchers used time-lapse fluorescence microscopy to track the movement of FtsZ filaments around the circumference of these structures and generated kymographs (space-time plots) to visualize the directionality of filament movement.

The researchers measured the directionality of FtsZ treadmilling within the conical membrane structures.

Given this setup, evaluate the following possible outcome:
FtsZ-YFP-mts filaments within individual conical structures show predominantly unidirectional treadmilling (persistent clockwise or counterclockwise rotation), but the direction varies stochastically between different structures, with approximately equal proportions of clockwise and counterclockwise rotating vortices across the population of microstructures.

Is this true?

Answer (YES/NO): NO